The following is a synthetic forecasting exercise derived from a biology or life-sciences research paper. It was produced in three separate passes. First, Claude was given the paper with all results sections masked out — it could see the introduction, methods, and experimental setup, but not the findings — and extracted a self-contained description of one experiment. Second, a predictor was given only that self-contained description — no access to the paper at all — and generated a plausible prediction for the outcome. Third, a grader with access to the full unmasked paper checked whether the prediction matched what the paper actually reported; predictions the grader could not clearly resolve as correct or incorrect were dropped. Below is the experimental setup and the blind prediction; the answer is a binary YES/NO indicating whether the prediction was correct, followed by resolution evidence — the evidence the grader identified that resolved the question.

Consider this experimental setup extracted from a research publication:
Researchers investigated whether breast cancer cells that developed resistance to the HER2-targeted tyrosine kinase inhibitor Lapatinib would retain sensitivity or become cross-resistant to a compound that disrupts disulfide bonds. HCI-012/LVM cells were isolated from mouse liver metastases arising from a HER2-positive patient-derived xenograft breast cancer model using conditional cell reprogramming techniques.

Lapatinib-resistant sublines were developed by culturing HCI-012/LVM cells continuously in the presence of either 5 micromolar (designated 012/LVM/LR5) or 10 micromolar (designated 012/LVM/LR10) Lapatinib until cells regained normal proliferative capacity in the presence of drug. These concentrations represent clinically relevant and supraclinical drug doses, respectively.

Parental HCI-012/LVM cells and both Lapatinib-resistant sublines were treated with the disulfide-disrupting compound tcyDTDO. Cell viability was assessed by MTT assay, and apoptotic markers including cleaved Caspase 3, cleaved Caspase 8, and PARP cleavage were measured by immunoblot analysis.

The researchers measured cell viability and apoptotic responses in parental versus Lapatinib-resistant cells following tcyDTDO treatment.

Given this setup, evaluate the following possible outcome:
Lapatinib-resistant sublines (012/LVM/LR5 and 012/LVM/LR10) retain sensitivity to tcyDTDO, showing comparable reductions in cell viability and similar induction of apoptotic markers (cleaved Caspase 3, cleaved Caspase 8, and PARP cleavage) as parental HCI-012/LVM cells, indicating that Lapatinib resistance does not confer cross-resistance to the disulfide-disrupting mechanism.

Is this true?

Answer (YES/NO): YES